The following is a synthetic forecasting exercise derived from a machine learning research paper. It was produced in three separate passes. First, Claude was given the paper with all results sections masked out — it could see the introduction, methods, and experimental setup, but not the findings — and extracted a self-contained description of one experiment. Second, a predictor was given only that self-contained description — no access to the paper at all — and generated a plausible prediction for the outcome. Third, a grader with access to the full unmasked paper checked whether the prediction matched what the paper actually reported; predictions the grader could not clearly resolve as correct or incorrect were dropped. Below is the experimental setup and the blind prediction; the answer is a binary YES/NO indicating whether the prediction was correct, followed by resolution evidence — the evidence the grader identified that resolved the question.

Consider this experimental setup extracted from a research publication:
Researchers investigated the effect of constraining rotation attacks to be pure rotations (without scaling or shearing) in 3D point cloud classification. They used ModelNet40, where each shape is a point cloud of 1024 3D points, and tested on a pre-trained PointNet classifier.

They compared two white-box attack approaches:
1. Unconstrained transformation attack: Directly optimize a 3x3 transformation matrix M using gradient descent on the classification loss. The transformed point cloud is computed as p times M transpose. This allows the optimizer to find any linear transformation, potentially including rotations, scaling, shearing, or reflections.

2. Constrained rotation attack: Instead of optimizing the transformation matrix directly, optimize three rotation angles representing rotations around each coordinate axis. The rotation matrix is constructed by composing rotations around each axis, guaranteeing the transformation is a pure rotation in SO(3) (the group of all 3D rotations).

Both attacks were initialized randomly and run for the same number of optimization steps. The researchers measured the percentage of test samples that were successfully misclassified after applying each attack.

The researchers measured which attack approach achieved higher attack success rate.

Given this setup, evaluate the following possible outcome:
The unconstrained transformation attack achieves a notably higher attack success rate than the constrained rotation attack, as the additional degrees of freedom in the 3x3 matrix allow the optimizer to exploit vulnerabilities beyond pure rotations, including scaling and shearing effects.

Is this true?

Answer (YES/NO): NO